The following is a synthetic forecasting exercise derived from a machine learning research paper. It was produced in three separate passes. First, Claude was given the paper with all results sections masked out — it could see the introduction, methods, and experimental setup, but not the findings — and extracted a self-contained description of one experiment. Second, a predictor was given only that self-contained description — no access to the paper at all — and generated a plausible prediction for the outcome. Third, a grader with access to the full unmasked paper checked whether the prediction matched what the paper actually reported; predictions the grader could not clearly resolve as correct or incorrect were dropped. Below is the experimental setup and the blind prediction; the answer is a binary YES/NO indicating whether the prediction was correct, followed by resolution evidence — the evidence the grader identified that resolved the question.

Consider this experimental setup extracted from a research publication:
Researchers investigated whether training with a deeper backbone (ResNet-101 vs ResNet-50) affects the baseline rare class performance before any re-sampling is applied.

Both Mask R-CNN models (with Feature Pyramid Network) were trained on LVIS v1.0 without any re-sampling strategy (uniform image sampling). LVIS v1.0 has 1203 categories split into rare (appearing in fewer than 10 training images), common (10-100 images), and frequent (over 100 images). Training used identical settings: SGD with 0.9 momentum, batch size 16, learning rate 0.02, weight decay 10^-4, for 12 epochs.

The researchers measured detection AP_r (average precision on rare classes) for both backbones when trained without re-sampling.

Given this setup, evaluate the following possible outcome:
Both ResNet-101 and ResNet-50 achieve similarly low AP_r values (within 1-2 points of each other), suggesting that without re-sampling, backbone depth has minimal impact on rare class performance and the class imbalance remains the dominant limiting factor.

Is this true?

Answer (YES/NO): YES